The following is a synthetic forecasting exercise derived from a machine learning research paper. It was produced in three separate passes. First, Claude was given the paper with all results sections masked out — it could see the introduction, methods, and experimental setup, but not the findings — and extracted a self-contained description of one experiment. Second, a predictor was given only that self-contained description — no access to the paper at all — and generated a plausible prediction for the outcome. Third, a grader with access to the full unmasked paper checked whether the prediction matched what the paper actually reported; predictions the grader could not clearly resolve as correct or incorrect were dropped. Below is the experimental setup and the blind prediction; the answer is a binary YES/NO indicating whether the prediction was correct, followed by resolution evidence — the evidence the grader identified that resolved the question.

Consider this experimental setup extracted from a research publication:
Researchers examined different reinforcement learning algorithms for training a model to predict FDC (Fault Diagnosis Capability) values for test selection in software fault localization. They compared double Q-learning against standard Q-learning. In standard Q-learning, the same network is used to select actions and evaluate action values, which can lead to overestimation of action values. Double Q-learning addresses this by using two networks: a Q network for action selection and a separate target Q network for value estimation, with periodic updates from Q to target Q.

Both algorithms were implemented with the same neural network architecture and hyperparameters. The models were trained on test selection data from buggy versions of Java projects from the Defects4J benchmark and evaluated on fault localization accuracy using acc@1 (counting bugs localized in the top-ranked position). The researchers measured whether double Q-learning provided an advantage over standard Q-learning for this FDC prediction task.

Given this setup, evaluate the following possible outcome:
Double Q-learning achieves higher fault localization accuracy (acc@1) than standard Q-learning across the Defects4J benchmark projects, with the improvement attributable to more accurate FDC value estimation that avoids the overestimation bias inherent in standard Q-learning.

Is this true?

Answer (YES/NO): NO